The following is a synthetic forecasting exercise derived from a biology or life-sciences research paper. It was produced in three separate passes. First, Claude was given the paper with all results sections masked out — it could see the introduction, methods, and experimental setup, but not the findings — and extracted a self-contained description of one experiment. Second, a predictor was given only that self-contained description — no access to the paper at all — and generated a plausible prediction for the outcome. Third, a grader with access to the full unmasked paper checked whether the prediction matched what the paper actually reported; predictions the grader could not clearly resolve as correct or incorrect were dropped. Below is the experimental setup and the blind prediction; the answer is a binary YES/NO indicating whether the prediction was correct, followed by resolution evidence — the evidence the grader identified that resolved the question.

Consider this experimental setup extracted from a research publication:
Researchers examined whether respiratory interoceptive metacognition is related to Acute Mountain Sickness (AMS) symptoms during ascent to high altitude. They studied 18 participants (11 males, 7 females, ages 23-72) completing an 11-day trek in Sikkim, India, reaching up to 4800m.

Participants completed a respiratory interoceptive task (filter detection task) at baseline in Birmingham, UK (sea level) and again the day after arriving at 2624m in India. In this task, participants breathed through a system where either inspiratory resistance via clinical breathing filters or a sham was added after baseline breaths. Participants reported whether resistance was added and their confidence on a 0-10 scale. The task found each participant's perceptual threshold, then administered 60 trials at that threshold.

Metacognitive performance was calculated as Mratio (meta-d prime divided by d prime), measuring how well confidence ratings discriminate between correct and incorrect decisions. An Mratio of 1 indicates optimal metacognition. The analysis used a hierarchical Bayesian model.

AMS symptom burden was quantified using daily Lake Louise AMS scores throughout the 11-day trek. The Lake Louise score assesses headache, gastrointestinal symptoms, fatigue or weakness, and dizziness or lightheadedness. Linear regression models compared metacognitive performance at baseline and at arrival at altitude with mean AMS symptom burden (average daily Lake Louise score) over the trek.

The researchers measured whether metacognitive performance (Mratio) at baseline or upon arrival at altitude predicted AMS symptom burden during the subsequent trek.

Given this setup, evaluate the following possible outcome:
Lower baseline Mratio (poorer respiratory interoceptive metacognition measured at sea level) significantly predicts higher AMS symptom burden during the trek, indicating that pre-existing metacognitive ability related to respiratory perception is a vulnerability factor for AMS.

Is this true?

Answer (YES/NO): NO